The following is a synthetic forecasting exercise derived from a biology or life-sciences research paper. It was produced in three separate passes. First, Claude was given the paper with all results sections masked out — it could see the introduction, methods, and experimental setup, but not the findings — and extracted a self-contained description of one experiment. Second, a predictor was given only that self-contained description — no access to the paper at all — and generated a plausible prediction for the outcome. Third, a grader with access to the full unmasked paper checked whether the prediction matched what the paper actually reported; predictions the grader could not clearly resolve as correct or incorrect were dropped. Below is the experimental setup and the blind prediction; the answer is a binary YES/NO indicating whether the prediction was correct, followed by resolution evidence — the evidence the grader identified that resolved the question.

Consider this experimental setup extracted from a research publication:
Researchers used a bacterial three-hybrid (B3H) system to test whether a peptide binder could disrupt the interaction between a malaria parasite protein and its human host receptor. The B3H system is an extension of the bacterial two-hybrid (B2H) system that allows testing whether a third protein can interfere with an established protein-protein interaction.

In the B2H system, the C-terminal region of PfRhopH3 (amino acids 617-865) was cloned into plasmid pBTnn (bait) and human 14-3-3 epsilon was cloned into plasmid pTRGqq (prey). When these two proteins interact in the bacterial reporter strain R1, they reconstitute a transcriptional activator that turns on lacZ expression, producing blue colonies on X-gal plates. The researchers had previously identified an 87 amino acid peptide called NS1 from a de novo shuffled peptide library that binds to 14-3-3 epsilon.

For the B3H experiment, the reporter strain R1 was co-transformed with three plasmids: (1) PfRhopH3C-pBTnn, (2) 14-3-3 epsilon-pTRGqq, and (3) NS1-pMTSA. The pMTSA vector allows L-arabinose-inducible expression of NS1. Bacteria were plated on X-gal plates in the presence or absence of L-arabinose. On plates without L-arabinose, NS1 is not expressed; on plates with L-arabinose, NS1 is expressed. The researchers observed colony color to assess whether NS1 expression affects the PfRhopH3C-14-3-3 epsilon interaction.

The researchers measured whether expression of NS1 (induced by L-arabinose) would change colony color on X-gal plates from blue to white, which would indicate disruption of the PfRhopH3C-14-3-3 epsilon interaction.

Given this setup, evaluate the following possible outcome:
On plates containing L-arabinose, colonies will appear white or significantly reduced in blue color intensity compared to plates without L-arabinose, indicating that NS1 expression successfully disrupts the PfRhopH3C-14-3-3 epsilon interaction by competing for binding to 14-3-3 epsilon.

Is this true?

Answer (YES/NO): YES